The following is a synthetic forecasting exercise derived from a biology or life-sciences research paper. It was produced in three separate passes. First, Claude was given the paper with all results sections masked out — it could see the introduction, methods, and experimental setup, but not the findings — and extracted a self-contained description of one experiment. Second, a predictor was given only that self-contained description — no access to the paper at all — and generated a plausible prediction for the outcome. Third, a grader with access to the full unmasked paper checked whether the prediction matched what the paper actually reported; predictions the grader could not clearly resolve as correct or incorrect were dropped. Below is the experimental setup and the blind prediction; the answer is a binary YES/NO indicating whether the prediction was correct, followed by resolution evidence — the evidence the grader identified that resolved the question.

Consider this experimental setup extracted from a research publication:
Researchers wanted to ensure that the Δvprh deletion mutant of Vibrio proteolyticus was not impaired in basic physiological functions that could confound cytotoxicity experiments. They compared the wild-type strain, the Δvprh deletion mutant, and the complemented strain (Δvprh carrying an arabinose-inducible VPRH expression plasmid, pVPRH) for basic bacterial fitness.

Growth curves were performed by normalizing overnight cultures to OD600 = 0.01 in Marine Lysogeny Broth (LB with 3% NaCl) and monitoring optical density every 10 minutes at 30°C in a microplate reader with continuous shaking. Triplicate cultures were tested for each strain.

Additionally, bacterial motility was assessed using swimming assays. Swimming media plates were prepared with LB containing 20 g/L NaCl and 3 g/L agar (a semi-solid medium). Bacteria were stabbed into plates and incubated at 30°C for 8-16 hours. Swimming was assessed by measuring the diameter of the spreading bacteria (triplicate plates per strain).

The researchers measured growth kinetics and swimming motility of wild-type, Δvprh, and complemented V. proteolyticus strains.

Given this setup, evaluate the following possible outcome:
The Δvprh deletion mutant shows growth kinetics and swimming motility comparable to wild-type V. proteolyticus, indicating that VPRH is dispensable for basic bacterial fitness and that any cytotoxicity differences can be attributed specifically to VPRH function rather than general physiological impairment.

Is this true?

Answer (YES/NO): YES